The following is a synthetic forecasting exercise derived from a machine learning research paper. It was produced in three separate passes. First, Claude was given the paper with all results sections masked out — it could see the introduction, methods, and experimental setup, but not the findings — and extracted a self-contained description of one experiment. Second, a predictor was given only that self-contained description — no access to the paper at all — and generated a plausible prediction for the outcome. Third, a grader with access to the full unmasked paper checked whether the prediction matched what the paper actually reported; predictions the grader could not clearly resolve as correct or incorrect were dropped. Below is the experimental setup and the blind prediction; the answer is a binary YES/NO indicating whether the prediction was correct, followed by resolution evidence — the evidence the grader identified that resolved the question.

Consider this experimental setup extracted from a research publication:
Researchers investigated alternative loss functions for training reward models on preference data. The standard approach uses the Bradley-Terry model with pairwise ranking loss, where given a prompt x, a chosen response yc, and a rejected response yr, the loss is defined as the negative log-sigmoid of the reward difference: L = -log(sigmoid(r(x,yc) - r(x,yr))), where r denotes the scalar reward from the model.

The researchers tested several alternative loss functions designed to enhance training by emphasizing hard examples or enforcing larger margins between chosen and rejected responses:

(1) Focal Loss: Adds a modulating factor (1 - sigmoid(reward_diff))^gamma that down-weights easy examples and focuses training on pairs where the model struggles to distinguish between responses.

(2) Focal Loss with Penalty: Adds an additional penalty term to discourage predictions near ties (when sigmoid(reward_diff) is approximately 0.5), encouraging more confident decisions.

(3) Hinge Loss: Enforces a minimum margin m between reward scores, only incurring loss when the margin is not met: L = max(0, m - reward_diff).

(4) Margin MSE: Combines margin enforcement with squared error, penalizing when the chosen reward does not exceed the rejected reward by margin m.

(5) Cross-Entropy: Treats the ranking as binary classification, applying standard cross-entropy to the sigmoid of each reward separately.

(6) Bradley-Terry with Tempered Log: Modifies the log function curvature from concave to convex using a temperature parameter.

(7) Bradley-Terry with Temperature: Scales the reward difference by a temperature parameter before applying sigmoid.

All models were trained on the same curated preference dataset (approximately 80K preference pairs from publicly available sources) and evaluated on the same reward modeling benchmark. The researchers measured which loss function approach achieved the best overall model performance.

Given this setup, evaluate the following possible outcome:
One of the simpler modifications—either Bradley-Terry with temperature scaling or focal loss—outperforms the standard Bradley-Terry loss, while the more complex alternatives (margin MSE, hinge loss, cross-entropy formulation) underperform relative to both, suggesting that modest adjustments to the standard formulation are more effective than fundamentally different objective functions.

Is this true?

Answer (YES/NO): NO